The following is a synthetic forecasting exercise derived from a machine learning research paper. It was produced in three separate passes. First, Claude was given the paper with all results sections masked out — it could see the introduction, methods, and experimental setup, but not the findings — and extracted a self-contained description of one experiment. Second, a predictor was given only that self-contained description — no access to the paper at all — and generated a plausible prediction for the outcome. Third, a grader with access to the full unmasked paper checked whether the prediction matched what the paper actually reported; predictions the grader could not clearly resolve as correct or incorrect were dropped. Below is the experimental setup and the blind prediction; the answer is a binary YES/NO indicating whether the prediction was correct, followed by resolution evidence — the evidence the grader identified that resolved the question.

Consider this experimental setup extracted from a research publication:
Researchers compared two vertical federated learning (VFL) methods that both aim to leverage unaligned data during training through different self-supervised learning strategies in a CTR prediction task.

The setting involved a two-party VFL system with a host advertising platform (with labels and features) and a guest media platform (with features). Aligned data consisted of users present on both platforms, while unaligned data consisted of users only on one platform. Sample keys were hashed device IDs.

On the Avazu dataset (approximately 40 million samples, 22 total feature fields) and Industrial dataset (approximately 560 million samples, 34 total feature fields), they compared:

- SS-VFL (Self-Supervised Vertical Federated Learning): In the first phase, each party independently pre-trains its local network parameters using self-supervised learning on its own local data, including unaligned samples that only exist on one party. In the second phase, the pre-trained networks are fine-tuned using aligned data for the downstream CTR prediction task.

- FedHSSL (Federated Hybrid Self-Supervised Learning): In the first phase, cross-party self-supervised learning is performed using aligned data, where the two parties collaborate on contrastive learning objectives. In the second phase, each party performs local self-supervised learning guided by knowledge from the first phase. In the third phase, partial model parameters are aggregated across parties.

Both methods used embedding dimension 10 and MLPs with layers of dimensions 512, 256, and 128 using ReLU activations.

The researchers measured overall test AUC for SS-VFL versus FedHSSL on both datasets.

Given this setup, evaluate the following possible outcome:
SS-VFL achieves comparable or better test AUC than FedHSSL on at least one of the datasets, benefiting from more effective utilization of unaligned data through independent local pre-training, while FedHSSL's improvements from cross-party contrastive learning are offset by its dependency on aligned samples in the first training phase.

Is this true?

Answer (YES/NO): YES